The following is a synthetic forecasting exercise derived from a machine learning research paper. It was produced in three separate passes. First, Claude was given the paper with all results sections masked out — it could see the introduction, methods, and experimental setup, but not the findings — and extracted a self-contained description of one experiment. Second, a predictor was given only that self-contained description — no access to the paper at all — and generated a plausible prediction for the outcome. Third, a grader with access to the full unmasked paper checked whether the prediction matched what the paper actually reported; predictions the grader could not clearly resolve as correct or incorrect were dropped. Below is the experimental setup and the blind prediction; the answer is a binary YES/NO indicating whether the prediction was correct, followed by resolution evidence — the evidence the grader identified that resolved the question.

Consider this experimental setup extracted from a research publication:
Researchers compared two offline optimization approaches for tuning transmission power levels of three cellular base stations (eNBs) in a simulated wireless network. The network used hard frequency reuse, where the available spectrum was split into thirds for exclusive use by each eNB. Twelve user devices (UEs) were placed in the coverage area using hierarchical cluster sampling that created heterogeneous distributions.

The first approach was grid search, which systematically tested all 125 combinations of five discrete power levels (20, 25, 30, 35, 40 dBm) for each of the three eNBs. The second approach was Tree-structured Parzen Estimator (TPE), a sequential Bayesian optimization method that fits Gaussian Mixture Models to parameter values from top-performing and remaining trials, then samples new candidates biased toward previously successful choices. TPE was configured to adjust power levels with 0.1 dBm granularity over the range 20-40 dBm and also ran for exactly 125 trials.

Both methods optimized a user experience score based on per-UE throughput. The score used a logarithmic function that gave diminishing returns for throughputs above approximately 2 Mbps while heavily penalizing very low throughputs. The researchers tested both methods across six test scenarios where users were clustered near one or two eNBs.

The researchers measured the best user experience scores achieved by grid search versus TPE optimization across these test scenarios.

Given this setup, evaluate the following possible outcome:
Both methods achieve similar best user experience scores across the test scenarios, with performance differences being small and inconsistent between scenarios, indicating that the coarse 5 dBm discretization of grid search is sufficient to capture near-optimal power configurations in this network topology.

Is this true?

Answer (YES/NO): NO